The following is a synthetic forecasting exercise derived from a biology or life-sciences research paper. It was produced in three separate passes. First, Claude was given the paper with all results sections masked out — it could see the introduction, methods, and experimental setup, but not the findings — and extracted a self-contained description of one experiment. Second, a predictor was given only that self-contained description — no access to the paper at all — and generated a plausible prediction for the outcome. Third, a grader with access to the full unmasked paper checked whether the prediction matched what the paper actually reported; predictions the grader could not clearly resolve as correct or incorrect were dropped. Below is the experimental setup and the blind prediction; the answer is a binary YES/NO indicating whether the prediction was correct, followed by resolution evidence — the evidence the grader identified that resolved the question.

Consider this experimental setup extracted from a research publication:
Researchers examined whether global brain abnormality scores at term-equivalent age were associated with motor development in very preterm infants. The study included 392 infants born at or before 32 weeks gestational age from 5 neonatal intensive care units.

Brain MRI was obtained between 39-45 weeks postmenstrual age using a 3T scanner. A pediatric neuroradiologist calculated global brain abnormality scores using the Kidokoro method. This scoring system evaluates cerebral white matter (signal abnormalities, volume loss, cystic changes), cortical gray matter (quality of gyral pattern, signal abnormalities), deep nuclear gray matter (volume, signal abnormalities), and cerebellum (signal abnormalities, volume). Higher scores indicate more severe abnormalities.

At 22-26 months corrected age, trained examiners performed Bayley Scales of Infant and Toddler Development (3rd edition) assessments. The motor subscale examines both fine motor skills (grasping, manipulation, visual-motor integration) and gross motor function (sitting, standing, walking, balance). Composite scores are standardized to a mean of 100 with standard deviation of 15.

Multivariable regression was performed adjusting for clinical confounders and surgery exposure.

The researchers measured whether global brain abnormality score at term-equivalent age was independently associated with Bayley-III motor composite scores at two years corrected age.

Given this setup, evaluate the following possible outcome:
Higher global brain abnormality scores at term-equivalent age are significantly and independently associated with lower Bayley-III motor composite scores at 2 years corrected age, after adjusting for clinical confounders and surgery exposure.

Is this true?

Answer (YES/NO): YES